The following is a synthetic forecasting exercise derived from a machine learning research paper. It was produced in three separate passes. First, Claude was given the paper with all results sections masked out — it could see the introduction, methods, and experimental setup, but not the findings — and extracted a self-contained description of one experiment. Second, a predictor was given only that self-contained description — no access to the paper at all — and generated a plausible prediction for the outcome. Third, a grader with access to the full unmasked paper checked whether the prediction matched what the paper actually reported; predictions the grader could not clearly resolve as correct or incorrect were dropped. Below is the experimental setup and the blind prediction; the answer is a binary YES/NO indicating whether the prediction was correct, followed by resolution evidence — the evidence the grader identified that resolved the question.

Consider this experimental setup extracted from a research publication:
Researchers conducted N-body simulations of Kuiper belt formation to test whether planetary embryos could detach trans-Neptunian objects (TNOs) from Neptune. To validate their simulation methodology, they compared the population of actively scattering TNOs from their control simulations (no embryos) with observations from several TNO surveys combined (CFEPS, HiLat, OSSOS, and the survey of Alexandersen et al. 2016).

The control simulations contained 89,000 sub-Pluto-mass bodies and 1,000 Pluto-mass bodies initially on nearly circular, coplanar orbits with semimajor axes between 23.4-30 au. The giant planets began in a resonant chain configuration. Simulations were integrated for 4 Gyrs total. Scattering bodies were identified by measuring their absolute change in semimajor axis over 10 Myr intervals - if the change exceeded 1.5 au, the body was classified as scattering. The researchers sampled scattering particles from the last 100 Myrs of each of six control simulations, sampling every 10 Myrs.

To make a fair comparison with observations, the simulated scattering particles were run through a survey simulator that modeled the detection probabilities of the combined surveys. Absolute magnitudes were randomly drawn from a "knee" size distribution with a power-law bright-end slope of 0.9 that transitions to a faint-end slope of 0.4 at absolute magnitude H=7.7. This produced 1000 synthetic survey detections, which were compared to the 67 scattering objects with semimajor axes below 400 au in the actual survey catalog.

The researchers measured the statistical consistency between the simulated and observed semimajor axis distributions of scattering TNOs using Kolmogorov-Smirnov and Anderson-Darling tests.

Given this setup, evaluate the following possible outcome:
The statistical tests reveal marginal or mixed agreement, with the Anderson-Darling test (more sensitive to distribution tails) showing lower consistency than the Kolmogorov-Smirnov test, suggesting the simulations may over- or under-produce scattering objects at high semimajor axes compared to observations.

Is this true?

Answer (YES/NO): NO